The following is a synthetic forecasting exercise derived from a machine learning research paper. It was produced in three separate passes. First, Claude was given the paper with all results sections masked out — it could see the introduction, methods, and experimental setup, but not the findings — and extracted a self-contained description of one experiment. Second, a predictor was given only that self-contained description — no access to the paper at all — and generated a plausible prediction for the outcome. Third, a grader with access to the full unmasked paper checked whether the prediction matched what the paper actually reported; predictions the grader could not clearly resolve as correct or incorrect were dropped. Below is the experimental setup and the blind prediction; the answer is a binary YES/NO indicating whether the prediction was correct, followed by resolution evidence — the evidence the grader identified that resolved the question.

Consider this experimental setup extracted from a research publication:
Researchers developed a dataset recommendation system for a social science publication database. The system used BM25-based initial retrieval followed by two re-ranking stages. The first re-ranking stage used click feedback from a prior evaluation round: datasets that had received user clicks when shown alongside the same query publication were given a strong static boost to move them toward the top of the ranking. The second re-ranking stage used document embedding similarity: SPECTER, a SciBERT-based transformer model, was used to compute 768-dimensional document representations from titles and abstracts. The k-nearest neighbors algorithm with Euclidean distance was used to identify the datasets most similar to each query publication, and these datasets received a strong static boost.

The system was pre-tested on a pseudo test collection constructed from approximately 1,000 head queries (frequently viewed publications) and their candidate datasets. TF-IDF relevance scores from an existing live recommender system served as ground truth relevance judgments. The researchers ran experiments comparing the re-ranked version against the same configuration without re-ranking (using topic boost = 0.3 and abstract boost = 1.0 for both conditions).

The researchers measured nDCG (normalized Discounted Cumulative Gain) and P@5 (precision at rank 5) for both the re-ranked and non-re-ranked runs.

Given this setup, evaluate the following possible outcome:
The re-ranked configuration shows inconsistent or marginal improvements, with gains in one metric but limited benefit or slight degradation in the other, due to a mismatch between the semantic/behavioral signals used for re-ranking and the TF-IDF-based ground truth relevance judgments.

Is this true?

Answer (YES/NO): NO